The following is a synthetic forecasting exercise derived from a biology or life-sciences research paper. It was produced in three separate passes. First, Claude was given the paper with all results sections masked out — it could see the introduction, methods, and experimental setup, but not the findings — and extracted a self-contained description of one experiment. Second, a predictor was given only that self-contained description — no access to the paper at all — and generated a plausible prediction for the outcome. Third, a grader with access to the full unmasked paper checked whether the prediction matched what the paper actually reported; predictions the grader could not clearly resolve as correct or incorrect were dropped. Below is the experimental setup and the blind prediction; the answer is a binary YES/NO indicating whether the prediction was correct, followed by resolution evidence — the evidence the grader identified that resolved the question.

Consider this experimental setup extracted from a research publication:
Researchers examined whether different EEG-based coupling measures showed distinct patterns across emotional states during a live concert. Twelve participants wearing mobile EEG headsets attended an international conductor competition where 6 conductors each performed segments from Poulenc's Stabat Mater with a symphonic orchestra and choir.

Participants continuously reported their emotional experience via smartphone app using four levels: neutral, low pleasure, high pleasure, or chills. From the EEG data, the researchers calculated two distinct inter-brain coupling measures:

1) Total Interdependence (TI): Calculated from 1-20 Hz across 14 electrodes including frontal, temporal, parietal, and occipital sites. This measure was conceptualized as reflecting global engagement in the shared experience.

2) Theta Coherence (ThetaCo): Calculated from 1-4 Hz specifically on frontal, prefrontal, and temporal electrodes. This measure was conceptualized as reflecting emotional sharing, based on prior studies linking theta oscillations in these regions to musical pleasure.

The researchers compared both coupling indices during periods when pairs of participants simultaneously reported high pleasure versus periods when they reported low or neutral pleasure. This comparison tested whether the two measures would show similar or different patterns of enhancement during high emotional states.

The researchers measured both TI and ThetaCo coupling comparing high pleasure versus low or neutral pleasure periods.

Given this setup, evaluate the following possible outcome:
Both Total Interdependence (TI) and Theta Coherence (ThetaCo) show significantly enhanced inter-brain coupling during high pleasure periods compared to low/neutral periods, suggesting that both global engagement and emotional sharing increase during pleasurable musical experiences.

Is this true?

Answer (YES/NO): NO